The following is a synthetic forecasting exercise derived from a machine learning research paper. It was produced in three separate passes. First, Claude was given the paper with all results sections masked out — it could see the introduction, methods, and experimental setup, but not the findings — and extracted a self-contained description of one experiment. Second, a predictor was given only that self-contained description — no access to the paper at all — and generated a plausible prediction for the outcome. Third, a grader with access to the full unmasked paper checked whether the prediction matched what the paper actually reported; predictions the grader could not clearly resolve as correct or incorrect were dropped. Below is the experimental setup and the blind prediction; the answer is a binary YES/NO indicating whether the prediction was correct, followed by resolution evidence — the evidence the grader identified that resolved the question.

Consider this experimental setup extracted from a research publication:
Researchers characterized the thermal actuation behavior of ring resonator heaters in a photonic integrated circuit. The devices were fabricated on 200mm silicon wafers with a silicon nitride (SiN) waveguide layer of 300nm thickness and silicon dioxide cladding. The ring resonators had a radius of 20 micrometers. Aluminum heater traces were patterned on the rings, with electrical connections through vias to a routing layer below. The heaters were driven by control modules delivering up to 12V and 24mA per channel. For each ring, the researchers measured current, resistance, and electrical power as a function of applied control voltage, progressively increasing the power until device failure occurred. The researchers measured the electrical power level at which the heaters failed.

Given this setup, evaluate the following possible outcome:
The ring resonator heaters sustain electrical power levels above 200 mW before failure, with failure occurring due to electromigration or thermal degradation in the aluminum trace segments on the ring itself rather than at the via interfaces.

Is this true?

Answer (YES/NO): NO